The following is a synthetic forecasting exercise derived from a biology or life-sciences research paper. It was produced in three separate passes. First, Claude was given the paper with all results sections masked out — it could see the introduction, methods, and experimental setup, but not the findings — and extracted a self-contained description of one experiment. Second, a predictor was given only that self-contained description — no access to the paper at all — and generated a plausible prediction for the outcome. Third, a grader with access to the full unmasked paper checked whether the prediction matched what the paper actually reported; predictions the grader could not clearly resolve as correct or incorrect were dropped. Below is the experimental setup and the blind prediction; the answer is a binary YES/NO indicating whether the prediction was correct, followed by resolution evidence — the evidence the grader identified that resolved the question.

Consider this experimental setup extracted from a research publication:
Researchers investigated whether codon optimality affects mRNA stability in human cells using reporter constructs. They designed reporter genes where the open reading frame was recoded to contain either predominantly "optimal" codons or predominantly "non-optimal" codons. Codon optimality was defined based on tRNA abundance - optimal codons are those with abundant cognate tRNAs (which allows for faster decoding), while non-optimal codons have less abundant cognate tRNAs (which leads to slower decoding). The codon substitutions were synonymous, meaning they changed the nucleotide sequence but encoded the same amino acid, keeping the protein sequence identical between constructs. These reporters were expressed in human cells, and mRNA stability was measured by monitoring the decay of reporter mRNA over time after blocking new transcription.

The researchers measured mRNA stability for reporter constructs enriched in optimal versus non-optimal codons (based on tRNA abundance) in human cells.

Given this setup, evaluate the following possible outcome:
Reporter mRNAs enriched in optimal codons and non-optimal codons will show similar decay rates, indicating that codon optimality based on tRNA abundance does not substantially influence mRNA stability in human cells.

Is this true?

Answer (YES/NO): NO